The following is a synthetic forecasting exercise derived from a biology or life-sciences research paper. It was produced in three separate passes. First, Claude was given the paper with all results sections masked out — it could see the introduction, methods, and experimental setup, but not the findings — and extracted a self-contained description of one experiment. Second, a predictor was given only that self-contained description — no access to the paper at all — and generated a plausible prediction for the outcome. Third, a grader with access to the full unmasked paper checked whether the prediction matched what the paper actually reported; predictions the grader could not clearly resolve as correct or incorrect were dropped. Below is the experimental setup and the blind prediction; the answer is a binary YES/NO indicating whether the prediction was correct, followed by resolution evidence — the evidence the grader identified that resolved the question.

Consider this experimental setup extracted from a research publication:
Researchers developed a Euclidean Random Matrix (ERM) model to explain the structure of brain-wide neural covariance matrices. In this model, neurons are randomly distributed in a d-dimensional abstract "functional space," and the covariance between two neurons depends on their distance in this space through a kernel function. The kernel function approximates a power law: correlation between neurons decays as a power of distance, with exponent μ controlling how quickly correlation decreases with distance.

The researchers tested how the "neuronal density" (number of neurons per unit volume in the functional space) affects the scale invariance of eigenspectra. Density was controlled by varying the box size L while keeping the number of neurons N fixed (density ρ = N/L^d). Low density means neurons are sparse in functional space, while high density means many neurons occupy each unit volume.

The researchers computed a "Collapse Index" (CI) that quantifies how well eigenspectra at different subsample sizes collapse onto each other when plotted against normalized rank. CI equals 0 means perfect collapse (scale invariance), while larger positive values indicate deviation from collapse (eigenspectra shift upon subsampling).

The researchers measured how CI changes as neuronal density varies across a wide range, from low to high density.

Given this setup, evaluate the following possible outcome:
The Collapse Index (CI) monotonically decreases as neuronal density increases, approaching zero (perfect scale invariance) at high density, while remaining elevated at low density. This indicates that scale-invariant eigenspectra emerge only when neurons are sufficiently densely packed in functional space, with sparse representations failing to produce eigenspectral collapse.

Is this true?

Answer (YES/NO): NO